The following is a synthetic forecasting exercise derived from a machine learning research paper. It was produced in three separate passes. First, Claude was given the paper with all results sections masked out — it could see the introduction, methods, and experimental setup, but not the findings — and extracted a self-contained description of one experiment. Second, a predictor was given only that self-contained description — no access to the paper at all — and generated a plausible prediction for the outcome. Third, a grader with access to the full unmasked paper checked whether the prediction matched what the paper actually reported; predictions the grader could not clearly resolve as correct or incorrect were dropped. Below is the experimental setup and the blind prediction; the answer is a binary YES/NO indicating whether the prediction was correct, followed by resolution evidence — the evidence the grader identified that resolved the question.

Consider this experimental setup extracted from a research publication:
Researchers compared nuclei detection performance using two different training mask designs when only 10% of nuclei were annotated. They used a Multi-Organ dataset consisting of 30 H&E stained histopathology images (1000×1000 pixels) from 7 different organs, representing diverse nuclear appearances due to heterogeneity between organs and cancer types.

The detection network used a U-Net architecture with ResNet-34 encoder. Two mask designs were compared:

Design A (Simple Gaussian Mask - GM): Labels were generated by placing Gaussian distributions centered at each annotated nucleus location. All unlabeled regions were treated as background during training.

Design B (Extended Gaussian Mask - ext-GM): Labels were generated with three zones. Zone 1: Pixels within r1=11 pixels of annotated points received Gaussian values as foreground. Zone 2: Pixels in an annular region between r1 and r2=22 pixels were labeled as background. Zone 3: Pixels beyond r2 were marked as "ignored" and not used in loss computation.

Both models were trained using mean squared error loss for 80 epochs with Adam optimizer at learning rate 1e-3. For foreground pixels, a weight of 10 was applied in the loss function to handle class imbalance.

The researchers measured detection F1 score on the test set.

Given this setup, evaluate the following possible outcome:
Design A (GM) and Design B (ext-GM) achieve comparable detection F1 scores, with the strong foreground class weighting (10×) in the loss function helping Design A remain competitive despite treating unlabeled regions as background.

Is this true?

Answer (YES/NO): NO